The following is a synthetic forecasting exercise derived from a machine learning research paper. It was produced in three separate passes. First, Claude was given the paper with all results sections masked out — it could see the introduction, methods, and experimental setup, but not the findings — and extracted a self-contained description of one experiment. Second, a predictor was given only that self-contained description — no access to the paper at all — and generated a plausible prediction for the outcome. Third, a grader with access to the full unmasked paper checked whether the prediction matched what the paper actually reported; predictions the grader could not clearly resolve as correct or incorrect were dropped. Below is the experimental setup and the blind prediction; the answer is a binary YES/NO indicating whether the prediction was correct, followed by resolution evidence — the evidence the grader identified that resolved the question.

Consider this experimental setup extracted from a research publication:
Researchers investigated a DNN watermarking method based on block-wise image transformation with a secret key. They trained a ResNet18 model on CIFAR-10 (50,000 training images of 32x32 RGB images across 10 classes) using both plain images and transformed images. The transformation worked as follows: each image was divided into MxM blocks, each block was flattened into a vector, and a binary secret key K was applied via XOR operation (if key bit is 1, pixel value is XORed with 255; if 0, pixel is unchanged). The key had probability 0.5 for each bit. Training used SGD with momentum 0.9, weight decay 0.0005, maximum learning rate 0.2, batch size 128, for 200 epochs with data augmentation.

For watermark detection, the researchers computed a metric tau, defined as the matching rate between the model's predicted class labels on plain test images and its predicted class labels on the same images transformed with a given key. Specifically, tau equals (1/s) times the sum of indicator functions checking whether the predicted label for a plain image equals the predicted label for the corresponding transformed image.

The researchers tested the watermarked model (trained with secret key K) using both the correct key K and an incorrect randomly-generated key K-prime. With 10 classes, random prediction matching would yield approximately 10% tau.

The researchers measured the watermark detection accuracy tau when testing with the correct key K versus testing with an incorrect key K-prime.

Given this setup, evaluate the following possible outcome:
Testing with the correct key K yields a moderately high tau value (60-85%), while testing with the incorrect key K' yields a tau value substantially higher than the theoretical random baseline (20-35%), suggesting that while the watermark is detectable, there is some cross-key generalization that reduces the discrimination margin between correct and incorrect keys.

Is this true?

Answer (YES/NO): NO